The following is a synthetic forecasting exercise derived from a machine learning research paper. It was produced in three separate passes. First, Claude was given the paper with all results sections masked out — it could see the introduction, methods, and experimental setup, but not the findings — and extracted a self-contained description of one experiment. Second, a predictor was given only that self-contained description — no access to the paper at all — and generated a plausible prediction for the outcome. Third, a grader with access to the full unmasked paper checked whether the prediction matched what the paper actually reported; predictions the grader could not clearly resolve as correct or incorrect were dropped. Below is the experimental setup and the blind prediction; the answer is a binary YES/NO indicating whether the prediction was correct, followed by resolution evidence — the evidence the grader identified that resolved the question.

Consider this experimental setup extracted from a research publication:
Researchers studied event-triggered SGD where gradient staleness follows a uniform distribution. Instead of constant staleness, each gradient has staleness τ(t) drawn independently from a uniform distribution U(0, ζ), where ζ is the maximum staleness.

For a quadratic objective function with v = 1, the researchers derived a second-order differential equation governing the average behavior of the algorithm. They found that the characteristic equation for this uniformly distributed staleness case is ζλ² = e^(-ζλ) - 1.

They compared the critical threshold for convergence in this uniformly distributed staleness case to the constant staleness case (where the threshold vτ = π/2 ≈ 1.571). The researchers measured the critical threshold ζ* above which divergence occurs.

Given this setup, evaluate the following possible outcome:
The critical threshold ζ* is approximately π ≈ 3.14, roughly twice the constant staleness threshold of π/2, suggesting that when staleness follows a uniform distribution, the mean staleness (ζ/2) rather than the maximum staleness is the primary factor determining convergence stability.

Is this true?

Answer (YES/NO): NO